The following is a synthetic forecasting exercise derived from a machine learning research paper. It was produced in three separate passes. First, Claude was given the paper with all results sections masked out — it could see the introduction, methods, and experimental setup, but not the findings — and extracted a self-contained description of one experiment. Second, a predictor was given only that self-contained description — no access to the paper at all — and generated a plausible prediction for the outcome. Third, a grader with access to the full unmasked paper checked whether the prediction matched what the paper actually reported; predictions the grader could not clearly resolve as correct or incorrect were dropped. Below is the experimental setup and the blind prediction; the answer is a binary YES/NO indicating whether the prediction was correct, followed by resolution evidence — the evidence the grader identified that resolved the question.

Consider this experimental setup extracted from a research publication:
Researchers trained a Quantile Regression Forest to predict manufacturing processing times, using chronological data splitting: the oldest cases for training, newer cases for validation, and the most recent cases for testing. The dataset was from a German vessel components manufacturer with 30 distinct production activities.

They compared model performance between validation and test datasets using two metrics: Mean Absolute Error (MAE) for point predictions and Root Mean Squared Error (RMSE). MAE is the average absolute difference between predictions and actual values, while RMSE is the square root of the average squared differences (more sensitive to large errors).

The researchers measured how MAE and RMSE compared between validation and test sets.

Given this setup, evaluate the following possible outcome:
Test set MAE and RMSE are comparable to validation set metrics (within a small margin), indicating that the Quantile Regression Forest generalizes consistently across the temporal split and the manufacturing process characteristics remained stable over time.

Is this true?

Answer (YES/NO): NO